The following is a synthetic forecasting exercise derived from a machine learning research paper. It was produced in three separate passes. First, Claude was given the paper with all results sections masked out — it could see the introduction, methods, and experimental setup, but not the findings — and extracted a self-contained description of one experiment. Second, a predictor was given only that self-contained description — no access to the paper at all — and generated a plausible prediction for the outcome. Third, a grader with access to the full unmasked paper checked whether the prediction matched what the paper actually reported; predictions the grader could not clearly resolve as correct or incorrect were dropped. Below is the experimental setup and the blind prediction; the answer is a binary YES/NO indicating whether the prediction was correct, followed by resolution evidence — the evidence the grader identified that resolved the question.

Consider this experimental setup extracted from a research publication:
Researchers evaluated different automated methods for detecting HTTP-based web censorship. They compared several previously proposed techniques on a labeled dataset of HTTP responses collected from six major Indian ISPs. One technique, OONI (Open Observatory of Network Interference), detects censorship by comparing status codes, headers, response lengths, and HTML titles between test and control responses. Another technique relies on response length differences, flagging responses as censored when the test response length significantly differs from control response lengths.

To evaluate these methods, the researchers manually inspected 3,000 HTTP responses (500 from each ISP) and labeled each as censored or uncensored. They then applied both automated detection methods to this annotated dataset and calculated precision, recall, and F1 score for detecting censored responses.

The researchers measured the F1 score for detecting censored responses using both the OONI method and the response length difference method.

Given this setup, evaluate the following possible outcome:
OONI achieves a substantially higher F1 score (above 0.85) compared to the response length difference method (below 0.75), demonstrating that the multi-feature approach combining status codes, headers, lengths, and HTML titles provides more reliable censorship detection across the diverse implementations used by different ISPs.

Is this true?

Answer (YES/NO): NO